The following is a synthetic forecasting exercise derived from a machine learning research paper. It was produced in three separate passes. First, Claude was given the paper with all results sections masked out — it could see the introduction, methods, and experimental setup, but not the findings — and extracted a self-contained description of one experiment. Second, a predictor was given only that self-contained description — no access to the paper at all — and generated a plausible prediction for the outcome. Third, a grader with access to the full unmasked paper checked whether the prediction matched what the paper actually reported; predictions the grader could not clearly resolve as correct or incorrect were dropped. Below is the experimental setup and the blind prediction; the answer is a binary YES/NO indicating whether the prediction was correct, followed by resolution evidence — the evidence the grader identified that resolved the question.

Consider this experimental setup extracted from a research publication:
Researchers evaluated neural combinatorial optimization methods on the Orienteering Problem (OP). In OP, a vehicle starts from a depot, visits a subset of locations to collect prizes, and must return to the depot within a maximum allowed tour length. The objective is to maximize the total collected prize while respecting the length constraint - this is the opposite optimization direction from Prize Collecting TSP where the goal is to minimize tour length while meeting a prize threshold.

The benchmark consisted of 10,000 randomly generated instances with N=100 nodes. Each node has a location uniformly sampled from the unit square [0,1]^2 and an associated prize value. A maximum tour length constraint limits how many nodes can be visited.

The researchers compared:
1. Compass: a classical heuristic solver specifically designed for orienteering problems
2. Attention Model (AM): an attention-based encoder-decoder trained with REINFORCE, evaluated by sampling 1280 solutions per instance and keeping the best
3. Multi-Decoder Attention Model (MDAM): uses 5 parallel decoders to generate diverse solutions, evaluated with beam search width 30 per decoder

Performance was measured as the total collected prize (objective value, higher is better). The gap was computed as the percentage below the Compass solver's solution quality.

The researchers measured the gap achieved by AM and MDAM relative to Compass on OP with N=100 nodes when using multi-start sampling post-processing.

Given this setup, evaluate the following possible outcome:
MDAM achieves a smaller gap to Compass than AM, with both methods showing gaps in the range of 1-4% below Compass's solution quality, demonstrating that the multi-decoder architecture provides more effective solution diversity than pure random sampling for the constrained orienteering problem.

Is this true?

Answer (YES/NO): NO